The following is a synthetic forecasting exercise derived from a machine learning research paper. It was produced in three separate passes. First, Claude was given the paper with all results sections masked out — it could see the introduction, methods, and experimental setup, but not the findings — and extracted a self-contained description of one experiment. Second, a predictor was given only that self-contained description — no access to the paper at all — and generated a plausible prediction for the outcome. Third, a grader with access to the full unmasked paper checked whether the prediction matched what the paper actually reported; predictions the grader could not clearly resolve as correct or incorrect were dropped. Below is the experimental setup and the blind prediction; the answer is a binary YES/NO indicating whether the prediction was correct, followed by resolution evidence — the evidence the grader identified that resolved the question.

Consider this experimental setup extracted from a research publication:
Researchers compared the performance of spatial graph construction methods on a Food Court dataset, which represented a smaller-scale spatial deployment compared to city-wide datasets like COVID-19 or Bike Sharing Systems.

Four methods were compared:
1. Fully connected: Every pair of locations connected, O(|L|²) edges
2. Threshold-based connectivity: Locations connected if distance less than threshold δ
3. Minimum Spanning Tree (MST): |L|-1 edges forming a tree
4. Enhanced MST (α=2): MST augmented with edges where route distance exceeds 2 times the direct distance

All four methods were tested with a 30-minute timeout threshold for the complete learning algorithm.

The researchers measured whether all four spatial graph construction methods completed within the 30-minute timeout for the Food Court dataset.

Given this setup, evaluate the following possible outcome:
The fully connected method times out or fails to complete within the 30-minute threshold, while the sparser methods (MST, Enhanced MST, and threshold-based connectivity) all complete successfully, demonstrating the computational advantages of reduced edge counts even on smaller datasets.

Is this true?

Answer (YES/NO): NO